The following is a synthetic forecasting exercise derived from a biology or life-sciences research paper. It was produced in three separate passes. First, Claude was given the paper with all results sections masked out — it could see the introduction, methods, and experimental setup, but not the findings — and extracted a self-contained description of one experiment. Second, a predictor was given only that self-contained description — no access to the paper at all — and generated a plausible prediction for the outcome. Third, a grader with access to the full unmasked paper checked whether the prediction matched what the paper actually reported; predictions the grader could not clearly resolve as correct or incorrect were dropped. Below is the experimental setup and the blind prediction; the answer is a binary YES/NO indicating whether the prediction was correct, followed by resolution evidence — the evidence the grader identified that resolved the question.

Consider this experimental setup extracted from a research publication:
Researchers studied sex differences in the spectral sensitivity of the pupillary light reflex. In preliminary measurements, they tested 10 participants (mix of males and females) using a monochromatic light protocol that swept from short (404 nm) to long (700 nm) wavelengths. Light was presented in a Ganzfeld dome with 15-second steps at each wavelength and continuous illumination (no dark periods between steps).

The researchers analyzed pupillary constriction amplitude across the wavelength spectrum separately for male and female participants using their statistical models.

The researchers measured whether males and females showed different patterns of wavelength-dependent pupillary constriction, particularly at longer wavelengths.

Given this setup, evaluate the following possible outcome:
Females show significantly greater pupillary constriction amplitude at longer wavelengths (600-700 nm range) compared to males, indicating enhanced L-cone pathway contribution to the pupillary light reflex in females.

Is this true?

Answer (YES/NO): NO